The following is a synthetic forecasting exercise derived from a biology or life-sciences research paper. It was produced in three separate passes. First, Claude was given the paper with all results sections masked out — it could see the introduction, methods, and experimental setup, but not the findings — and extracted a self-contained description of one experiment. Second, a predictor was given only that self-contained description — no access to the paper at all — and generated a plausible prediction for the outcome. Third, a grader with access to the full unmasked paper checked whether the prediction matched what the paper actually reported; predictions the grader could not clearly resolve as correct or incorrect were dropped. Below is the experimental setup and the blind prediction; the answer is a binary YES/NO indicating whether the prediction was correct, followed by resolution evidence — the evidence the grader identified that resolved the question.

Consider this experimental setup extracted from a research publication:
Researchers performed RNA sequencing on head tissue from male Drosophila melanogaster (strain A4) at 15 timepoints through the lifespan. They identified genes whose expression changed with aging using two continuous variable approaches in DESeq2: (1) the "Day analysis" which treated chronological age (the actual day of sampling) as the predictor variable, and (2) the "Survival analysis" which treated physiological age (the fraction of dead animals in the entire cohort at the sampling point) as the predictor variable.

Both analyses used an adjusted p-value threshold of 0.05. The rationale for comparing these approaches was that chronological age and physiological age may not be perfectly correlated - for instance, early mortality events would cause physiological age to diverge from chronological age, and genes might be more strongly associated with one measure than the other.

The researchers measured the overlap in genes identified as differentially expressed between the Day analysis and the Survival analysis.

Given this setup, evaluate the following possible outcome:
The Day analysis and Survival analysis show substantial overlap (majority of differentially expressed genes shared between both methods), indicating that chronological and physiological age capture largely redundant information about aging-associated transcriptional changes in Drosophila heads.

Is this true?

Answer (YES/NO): YES